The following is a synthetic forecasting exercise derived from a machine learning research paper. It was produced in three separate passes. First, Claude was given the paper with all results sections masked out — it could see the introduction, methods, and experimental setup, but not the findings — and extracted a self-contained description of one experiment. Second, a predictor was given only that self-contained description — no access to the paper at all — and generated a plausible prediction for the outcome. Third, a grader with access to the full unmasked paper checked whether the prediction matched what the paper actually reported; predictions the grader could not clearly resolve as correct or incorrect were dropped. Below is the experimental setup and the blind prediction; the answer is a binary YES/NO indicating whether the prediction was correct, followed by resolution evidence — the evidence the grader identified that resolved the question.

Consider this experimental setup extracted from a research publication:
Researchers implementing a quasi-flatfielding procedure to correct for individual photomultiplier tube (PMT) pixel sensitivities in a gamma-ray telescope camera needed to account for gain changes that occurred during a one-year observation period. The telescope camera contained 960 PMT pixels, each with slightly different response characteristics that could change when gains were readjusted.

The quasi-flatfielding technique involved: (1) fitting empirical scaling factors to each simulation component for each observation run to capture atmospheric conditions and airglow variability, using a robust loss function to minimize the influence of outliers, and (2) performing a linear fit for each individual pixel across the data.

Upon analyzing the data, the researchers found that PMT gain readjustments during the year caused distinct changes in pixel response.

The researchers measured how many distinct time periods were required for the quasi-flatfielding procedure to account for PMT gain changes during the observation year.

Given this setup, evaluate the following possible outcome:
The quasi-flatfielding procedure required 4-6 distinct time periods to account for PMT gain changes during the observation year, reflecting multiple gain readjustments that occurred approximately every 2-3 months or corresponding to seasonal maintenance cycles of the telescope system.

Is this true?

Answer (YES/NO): NO